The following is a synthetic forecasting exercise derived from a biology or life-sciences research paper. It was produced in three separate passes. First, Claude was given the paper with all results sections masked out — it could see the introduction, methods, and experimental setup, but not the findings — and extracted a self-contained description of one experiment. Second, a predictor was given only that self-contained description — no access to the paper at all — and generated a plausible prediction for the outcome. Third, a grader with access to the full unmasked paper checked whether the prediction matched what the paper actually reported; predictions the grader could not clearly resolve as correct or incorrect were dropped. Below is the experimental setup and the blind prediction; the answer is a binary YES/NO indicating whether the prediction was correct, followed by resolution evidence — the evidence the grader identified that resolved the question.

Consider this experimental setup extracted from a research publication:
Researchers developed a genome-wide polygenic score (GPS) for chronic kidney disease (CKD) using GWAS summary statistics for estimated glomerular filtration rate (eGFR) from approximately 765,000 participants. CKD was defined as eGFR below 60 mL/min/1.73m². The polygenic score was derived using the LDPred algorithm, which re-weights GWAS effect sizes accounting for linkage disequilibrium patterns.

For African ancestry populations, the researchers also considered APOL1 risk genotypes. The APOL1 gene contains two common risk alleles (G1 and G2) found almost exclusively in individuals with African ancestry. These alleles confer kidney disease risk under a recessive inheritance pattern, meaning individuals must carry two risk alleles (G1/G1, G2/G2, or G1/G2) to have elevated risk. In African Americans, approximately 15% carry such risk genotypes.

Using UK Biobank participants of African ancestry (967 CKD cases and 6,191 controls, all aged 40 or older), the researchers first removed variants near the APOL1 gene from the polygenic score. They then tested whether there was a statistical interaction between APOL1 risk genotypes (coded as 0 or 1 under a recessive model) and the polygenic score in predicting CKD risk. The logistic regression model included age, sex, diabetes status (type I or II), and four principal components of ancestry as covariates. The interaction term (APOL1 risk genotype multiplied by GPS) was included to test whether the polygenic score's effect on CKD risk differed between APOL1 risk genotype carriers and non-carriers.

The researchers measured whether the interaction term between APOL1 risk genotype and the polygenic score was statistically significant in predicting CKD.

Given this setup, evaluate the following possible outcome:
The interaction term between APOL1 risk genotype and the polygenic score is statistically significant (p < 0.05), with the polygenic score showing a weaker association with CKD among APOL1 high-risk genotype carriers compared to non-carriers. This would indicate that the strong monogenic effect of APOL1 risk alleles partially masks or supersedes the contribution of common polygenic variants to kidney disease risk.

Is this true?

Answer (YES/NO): NO